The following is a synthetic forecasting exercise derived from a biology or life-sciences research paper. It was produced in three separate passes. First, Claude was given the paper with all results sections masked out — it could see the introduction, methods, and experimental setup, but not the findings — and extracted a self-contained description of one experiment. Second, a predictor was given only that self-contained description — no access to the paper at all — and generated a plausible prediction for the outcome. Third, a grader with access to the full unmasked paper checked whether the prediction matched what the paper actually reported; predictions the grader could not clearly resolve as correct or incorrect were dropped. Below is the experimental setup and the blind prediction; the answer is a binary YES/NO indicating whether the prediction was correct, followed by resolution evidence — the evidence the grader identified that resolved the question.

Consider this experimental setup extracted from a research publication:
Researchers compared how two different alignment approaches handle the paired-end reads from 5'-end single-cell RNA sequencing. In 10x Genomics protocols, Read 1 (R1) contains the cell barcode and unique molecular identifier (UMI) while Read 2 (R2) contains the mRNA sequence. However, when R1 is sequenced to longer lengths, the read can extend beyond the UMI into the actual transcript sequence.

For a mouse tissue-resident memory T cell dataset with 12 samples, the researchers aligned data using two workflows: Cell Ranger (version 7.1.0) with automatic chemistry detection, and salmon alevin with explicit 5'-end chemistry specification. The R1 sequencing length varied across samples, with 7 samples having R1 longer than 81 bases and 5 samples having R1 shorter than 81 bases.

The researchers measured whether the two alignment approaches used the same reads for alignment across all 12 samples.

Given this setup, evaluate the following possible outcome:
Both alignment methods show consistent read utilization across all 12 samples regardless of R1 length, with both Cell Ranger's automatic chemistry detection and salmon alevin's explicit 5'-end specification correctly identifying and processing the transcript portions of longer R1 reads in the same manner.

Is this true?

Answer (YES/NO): NO